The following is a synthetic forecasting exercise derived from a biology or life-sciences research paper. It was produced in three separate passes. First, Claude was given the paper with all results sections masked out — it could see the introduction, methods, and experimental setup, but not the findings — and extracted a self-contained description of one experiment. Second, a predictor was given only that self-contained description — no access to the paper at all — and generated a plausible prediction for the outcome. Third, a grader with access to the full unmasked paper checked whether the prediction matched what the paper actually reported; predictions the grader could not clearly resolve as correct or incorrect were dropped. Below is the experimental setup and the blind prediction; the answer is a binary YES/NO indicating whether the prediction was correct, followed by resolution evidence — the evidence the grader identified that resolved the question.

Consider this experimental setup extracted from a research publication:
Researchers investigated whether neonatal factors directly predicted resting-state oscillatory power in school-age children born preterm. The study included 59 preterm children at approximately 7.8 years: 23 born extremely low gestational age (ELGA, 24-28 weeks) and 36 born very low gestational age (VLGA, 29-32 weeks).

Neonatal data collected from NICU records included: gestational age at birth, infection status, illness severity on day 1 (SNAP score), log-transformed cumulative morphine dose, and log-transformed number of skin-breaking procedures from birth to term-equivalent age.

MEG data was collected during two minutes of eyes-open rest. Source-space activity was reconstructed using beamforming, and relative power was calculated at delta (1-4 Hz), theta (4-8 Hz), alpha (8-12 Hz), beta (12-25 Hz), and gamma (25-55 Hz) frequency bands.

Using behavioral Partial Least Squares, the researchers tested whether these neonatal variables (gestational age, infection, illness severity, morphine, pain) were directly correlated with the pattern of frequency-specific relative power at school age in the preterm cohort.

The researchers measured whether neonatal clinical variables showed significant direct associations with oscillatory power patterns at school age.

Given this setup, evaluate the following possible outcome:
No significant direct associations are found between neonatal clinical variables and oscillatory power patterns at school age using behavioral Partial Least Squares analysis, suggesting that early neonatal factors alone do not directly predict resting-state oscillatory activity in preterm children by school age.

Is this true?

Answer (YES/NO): YES